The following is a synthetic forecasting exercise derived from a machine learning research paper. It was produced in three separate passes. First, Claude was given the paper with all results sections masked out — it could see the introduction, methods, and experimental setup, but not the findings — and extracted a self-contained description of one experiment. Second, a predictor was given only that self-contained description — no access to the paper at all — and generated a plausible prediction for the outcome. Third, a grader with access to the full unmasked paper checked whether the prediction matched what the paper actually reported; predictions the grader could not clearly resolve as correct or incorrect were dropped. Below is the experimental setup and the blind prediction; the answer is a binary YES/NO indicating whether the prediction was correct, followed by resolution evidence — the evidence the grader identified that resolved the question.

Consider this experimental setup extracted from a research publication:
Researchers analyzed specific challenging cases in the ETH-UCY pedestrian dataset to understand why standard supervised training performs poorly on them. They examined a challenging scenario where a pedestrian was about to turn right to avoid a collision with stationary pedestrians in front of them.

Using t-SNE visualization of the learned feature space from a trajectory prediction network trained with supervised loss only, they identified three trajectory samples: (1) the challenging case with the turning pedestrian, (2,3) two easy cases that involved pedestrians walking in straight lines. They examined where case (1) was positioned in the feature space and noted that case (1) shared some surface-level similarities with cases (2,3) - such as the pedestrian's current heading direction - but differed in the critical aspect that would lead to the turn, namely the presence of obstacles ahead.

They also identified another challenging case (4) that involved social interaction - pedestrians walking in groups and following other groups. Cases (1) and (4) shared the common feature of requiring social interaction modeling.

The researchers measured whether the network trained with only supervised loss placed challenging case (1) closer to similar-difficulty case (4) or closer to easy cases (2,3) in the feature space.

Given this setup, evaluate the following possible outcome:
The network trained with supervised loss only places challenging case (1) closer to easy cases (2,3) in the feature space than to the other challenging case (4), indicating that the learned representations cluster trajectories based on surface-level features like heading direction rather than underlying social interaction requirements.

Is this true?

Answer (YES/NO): YES